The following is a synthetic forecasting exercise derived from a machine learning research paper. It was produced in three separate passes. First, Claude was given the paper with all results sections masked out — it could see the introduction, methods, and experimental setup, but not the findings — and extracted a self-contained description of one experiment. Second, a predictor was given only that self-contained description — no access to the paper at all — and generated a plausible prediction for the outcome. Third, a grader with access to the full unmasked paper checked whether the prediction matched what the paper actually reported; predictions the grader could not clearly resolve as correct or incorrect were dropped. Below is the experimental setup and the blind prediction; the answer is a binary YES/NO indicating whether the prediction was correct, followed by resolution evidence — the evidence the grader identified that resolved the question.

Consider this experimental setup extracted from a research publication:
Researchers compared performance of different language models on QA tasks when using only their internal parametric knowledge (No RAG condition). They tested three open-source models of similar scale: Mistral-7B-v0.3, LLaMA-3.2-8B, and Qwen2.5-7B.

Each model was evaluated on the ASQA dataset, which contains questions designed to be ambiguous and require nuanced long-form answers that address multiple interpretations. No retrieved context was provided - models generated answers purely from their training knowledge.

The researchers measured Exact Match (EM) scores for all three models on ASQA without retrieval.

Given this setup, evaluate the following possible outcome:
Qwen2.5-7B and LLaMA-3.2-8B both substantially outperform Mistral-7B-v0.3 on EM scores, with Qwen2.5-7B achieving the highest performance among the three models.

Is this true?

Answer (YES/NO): NO